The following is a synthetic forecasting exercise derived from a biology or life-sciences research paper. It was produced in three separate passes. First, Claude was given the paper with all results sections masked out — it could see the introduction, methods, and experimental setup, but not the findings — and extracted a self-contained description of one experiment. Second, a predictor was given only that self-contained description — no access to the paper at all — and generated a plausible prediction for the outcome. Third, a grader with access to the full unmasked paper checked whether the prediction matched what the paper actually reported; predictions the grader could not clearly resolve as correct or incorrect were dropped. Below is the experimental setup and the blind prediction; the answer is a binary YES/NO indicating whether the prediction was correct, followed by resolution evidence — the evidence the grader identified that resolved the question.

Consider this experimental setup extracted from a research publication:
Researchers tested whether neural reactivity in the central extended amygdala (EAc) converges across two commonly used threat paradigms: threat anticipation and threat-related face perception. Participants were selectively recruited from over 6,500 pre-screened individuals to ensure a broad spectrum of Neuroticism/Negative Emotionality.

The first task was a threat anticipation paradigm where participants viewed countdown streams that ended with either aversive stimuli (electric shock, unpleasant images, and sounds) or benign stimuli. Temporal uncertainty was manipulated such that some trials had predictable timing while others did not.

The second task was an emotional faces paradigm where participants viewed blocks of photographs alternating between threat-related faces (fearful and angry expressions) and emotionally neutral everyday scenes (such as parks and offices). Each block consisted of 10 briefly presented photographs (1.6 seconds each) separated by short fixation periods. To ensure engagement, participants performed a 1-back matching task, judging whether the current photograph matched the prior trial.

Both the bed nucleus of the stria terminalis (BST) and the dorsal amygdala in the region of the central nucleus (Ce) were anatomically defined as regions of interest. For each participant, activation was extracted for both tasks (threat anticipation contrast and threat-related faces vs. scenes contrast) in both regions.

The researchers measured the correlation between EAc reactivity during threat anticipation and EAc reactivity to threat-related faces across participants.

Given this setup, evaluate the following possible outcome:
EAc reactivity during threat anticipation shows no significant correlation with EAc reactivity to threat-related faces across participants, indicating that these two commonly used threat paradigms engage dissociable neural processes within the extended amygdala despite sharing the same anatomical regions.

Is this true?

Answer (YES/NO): YES